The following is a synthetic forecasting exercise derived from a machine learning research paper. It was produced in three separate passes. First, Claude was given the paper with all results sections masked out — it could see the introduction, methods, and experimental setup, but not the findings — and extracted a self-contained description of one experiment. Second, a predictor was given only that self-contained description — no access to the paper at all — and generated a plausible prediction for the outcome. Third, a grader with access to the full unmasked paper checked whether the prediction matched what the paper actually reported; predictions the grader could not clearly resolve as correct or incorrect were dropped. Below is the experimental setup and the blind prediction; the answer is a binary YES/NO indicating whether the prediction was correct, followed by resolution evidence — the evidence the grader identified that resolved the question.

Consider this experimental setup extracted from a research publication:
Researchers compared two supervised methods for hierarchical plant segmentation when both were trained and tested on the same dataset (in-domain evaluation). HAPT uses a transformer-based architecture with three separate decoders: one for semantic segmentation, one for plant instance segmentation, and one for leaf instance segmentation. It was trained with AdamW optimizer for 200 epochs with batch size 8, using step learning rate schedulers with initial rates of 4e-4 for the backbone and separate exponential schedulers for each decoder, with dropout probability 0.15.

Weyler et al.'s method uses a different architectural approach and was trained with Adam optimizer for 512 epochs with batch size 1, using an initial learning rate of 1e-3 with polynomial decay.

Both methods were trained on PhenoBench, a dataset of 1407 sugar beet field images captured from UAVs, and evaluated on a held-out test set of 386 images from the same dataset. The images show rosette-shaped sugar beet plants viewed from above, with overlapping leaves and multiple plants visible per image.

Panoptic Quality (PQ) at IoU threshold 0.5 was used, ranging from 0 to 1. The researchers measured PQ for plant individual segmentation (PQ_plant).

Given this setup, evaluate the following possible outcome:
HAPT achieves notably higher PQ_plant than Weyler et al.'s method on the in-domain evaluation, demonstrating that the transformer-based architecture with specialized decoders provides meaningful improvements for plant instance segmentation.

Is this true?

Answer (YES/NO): YES